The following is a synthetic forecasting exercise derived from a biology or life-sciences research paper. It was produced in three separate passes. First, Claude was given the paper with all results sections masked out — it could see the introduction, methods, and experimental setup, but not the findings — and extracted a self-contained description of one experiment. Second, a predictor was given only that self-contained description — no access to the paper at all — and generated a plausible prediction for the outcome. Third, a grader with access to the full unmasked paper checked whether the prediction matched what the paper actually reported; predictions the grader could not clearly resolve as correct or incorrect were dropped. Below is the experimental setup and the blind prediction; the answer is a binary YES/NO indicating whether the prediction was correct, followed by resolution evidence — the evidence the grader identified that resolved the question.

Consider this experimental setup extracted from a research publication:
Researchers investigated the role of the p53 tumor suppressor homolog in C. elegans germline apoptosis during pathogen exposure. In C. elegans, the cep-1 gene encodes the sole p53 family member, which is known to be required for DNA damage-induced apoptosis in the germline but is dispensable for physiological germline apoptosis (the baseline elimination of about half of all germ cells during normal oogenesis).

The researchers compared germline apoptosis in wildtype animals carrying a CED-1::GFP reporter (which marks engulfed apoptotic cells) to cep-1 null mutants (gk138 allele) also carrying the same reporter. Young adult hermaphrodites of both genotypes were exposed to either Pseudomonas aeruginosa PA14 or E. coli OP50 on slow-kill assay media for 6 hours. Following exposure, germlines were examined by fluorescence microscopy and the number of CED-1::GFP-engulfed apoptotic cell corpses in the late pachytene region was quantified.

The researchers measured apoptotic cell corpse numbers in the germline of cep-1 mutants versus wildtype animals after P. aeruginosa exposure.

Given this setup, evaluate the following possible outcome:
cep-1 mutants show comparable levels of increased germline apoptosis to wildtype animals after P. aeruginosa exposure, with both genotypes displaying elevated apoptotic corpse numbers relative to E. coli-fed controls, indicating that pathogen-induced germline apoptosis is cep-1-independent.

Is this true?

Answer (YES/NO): YES